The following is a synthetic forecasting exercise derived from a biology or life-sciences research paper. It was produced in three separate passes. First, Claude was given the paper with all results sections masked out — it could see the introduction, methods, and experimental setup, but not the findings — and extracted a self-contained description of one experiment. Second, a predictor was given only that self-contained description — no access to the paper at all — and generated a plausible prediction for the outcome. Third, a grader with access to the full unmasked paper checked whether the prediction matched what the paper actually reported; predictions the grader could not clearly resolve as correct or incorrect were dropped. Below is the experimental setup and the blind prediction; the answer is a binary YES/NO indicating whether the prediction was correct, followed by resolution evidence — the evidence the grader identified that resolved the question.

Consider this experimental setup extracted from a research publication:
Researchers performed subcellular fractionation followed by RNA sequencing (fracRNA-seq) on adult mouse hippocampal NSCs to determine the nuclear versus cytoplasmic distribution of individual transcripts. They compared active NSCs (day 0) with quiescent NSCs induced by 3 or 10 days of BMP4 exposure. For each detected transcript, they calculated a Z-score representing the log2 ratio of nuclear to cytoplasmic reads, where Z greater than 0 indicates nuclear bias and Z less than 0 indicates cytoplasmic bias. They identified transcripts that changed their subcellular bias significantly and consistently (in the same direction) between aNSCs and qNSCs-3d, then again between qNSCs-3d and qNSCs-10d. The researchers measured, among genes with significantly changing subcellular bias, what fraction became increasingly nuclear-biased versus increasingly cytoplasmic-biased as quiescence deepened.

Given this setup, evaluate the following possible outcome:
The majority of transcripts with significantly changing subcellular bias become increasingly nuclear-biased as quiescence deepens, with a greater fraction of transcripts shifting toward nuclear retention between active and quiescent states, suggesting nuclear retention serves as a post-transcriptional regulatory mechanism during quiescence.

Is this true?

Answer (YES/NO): YES